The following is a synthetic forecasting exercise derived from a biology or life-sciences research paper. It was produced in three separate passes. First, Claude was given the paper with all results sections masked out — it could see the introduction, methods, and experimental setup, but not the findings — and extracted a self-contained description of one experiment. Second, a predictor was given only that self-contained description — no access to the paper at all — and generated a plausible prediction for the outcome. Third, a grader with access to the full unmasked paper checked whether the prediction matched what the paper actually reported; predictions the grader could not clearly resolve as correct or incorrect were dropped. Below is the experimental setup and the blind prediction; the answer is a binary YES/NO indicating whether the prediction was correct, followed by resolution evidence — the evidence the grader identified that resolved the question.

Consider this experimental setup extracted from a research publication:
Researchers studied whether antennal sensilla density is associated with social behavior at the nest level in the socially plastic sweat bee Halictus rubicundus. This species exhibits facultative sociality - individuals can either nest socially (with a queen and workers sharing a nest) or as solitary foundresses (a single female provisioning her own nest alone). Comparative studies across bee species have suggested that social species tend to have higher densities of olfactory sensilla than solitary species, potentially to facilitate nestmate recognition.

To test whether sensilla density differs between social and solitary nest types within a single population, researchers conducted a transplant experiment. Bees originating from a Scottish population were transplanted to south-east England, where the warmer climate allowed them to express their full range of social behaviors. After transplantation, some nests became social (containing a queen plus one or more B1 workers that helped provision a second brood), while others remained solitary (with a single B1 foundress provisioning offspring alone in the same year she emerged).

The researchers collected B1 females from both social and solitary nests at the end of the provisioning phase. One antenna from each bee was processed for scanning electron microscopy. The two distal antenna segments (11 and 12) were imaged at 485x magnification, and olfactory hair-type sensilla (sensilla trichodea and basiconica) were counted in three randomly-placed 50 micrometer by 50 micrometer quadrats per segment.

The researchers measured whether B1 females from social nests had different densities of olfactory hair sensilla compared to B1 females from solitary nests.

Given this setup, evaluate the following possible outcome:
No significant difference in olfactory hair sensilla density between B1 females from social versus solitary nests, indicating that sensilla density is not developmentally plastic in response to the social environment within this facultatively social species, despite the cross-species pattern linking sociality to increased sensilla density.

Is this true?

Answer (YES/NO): YES